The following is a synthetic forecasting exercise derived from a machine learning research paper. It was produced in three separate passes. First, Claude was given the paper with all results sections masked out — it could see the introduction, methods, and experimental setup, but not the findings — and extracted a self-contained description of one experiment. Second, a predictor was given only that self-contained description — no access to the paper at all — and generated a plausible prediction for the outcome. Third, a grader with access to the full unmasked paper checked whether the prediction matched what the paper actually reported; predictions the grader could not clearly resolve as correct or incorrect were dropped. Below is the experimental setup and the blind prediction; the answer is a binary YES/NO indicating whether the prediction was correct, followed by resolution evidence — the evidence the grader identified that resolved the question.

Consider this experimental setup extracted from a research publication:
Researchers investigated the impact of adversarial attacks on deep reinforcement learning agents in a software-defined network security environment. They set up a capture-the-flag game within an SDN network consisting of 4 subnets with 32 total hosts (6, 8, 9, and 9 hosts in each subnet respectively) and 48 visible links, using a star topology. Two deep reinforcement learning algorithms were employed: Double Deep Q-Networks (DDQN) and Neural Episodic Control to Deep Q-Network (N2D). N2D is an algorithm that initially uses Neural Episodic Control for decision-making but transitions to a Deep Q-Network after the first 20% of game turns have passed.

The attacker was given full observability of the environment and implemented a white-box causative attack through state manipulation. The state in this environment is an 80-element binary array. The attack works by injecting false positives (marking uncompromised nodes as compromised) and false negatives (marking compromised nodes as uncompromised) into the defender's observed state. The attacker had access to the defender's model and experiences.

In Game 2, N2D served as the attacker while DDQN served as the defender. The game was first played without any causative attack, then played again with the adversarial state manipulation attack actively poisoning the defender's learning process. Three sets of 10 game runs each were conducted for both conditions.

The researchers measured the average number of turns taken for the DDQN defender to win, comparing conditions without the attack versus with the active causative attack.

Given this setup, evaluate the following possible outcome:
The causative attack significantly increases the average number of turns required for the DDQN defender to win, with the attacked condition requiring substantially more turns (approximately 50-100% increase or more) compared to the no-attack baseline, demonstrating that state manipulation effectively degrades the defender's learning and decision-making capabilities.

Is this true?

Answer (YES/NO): NO